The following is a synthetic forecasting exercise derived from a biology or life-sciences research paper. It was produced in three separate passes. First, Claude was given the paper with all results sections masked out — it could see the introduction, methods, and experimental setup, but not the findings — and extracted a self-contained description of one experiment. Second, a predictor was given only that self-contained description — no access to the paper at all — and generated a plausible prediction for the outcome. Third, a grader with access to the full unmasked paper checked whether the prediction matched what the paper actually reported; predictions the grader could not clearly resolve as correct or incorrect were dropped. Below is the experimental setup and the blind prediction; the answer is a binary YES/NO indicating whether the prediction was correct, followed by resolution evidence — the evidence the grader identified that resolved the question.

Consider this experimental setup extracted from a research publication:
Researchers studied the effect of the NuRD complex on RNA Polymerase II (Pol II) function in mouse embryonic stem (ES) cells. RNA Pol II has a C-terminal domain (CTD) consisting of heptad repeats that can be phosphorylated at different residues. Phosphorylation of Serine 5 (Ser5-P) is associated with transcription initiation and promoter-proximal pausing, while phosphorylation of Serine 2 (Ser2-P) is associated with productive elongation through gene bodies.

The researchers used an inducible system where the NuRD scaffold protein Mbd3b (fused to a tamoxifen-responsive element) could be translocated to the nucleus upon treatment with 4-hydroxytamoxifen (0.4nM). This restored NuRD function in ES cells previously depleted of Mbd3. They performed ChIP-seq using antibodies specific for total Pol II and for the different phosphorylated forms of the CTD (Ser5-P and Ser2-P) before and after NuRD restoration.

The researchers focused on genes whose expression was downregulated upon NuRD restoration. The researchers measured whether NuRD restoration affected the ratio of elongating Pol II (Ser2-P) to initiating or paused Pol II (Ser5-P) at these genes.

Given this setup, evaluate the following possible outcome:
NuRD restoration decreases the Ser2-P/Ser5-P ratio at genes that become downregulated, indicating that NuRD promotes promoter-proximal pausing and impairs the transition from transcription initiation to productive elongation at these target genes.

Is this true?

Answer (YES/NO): NO